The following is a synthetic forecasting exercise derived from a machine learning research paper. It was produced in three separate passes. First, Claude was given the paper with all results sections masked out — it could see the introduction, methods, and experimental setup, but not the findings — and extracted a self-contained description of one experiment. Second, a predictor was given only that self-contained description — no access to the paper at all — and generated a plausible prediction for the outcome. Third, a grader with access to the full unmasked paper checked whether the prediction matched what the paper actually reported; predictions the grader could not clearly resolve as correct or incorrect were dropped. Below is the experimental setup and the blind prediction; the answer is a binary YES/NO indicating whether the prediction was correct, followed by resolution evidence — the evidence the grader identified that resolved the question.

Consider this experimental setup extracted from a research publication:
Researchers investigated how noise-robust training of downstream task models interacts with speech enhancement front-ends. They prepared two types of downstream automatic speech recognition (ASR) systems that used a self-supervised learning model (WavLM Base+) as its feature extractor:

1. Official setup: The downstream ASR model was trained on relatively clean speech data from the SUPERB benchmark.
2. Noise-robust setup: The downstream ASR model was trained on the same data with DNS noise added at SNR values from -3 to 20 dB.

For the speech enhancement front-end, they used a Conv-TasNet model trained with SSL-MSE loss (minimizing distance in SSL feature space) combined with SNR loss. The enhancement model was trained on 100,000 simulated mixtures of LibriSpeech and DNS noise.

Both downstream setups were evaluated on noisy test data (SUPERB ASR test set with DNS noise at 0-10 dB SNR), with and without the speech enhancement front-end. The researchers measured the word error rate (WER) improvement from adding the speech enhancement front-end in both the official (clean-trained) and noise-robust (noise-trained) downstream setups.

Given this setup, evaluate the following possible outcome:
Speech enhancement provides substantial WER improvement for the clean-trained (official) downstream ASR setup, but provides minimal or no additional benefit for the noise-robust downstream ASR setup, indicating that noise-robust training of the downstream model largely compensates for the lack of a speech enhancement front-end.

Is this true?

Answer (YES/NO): NO